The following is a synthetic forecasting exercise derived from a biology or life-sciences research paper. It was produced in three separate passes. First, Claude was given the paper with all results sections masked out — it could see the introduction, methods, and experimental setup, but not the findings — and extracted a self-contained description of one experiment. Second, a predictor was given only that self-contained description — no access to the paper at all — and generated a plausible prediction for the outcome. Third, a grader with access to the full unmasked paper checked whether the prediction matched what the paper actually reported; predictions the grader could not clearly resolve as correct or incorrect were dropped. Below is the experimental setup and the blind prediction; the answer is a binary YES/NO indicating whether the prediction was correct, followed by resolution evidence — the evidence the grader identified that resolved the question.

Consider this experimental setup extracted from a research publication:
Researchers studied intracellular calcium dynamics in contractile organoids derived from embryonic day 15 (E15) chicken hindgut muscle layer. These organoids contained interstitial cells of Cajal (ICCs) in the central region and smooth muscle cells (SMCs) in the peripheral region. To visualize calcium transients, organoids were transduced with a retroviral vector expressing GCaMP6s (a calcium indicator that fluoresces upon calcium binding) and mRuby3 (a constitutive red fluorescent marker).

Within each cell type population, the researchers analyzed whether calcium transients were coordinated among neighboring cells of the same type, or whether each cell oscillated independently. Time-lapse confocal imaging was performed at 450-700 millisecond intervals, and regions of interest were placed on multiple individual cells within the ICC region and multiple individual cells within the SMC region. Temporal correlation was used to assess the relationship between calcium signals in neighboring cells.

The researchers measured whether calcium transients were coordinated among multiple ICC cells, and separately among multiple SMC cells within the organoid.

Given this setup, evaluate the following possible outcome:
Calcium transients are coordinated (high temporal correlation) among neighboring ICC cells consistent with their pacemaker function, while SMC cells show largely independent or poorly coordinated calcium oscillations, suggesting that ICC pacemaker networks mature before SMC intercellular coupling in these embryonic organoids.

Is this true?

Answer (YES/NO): NO